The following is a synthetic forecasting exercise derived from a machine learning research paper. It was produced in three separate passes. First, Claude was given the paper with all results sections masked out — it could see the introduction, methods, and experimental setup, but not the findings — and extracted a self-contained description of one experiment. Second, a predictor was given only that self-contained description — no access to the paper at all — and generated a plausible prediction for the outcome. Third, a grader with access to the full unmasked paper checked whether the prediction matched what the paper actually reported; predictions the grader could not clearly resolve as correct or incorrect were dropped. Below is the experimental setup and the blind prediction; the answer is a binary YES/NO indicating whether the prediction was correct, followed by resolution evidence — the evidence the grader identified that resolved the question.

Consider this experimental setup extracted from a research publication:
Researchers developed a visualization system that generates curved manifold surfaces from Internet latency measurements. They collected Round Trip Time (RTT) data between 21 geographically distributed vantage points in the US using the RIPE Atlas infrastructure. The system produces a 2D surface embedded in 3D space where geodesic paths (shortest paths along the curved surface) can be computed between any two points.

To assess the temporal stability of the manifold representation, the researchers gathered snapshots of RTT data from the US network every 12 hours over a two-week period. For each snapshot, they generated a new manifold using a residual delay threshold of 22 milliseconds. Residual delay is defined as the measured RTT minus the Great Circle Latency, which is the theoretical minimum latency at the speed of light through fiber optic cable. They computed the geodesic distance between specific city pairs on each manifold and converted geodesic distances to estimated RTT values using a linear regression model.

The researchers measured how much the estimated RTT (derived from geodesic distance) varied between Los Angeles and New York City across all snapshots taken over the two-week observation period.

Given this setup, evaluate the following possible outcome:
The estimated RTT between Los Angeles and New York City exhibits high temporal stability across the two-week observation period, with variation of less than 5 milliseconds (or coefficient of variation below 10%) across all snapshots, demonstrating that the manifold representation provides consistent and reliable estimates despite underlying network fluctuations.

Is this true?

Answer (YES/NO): YES